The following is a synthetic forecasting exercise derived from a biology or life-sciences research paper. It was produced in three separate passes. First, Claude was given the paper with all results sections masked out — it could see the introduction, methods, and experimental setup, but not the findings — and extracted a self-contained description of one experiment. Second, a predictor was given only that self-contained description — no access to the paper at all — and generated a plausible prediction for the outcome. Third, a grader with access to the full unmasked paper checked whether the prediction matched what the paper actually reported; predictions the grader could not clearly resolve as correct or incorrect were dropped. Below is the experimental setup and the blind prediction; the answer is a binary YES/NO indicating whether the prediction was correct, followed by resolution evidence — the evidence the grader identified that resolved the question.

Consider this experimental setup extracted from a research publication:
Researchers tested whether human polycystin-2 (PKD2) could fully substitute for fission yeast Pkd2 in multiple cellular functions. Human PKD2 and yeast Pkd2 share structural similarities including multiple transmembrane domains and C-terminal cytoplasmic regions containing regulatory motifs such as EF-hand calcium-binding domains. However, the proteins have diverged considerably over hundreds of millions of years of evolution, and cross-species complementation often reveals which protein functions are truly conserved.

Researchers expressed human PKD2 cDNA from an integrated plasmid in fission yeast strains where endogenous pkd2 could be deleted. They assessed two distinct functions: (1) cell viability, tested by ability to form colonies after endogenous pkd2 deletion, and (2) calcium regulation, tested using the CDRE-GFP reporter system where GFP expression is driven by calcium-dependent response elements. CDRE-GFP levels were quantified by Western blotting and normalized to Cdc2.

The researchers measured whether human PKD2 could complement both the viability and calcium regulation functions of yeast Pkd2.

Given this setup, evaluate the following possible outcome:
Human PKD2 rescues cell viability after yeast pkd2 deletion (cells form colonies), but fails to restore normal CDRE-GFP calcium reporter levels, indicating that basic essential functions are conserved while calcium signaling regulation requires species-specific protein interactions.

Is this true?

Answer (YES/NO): NO